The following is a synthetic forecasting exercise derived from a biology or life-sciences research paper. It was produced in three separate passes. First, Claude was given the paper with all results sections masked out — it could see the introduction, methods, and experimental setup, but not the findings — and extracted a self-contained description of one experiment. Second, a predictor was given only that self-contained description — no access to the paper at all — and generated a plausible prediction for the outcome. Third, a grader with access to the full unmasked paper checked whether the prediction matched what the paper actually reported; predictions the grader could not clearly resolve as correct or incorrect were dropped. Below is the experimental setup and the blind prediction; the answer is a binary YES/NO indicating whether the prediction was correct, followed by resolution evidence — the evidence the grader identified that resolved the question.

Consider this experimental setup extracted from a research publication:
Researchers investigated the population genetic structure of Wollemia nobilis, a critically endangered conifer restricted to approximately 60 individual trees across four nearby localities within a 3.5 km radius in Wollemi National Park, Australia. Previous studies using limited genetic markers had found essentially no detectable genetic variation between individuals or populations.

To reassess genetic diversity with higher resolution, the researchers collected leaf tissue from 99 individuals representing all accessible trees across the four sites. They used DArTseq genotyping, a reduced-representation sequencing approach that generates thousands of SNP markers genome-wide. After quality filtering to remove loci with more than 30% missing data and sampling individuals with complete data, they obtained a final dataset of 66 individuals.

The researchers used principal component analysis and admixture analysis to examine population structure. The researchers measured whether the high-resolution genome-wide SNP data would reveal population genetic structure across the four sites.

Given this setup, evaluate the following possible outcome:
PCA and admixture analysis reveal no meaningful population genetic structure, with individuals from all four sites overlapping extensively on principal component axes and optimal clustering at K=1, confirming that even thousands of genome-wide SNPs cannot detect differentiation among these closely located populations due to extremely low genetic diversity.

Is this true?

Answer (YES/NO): NO